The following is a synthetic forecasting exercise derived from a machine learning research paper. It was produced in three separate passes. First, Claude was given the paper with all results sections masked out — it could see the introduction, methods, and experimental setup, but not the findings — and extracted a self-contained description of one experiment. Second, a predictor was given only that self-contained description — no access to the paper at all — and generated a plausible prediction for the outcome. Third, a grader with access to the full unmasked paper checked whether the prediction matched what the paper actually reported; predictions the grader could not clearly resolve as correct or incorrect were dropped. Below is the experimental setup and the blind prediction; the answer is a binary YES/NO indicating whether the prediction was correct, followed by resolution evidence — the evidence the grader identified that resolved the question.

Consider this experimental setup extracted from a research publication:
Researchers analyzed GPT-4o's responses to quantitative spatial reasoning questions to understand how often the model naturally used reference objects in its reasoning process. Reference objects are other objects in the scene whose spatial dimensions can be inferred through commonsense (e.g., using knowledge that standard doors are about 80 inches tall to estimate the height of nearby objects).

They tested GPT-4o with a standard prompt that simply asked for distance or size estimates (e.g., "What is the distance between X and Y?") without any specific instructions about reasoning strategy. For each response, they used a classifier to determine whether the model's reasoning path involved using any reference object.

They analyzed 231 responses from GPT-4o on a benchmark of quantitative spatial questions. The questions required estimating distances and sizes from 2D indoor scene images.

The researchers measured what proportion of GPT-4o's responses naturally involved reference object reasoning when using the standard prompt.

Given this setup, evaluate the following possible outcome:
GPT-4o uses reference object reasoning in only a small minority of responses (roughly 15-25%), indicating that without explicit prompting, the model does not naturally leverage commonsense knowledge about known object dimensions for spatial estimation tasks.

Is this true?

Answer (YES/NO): YES